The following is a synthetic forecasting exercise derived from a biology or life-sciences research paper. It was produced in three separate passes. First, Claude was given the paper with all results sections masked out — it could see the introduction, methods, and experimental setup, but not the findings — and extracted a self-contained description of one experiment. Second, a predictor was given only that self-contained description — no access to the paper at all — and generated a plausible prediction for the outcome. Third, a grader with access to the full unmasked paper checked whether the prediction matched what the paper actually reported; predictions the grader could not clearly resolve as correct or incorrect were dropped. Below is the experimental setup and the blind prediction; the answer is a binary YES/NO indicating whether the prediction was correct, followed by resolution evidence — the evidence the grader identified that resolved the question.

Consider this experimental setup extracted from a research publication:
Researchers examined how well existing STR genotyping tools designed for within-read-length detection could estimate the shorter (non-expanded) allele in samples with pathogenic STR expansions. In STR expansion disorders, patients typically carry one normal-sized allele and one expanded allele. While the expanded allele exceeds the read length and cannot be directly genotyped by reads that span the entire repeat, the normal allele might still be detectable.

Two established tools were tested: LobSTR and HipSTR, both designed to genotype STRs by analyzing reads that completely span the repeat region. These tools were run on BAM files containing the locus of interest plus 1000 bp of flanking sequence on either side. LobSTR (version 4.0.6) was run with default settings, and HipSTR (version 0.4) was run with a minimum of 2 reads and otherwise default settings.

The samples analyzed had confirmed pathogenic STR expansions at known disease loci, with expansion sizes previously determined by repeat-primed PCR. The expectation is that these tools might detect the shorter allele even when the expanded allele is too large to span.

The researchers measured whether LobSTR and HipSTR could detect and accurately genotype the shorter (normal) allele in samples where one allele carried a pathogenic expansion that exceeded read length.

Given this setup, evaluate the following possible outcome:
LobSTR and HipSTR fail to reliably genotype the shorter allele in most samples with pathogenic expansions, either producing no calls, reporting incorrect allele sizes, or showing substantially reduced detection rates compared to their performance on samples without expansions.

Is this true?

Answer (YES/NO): YES